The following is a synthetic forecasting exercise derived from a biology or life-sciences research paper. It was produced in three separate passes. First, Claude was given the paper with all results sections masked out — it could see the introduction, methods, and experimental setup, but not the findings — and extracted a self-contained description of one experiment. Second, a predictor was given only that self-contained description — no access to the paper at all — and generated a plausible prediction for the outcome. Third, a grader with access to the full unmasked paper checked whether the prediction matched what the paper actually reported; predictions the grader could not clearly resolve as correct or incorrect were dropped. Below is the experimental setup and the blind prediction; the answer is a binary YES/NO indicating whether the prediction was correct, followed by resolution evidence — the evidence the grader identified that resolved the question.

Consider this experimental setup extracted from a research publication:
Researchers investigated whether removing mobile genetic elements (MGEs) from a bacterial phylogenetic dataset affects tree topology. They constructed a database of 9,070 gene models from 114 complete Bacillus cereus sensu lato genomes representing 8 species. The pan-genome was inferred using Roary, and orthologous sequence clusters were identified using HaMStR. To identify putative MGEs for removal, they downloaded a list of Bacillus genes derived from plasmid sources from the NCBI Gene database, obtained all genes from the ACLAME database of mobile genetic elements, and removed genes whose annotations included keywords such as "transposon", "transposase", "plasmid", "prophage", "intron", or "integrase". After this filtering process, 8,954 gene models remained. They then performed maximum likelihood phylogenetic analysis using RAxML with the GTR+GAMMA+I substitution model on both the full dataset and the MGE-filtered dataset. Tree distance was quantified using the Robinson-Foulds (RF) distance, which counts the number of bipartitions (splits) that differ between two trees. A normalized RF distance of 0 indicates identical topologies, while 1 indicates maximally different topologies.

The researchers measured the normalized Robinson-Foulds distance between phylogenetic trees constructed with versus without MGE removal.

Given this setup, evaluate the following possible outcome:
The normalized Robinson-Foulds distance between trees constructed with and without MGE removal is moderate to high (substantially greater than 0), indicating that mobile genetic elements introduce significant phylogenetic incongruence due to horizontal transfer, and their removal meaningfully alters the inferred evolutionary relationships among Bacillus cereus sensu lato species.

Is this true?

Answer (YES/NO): NO